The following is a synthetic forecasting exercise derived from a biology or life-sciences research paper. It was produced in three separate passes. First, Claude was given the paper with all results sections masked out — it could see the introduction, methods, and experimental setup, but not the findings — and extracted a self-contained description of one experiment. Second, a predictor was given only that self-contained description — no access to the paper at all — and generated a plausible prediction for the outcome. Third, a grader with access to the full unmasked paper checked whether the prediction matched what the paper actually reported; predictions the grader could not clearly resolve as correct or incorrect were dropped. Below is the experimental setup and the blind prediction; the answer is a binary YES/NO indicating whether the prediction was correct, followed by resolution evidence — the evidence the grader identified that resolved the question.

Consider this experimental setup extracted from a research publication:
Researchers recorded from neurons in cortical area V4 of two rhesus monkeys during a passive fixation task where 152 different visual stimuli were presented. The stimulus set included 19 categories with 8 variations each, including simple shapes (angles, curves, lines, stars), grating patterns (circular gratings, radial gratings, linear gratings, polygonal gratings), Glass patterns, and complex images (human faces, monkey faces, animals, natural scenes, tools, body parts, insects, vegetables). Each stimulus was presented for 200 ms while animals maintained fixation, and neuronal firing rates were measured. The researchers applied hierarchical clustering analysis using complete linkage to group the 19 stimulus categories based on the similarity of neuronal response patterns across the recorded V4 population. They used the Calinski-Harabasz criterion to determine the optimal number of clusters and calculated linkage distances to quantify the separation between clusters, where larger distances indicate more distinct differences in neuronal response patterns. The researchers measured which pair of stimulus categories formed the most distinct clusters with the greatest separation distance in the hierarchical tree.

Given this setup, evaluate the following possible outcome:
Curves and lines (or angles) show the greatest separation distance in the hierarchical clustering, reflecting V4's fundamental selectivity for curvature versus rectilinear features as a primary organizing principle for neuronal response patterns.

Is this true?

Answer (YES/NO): NO